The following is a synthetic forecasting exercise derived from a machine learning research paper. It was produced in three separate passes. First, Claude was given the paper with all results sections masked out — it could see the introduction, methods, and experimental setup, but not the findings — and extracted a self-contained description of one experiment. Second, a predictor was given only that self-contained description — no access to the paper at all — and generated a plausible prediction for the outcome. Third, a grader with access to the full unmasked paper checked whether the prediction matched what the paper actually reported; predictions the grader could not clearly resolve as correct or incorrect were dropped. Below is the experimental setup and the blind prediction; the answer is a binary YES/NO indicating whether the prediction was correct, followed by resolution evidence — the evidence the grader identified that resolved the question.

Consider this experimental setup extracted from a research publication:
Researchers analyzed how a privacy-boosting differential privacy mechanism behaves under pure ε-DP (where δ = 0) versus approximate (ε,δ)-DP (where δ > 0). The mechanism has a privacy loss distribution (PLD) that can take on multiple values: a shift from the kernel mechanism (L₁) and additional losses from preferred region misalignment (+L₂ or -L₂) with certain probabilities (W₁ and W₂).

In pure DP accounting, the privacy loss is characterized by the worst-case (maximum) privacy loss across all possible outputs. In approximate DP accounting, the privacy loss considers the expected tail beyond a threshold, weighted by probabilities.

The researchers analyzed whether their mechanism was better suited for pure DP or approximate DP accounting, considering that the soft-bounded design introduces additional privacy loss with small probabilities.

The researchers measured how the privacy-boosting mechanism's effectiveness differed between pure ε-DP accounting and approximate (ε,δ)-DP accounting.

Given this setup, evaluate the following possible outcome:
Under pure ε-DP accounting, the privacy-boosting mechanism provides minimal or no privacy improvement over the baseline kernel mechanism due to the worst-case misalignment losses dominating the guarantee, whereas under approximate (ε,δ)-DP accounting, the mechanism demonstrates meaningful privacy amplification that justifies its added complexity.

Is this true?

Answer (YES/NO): YES